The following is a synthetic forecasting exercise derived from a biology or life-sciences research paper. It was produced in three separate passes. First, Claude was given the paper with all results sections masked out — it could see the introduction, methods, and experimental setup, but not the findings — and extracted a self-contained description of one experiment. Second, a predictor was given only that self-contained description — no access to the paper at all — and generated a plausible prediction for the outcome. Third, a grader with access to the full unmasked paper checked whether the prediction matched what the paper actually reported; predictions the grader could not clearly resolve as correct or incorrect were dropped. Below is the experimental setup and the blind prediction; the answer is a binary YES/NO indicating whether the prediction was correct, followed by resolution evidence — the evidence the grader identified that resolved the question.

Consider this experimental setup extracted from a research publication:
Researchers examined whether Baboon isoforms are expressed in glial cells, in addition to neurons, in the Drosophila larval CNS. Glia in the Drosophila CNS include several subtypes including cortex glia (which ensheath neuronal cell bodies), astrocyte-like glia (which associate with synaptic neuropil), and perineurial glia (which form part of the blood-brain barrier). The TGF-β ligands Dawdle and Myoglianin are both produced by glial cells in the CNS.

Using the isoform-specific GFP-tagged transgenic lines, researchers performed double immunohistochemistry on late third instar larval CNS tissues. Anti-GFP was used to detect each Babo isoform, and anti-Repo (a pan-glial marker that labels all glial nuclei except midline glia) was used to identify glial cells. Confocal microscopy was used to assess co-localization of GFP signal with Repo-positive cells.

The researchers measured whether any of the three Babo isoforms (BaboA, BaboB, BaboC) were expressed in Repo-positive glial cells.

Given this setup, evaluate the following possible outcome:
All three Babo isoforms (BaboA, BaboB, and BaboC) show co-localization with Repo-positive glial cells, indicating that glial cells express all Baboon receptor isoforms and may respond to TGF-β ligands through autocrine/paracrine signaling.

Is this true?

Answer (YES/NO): NO